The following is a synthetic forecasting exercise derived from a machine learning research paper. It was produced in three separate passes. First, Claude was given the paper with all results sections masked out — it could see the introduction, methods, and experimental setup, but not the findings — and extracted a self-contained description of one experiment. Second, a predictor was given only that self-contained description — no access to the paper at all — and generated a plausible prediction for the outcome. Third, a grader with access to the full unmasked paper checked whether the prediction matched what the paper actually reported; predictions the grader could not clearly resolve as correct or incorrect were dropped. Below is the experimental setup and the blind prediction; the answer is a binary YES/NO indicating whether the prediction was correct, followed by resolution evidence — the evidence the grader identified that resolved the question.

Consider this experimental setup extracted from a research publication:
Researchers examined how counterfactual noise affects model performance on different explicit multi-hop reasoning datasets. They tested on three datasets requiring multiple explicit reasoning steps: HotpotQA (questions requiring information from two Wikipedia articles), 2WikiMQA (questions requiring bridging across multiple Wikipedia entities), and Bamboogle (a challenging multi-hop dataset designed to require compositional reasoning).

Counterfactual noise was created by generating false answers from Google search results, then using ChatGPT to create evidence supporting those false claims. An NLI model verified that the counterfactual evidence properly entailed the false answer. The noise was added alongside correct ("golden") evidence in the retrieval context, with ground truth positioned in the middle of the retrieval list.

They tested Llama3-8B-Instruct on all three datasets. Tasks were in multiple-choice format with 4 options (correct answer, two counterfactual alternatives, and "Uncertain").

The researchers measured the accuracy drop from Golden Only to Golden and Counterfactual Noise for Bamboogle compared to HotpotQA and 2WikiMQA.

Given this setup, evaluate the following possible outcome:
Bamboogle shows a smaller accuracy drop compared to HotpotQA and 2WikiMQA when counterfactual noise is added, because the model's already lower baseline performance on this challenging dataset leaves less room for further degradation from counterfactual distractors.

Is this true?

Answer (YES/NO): NO